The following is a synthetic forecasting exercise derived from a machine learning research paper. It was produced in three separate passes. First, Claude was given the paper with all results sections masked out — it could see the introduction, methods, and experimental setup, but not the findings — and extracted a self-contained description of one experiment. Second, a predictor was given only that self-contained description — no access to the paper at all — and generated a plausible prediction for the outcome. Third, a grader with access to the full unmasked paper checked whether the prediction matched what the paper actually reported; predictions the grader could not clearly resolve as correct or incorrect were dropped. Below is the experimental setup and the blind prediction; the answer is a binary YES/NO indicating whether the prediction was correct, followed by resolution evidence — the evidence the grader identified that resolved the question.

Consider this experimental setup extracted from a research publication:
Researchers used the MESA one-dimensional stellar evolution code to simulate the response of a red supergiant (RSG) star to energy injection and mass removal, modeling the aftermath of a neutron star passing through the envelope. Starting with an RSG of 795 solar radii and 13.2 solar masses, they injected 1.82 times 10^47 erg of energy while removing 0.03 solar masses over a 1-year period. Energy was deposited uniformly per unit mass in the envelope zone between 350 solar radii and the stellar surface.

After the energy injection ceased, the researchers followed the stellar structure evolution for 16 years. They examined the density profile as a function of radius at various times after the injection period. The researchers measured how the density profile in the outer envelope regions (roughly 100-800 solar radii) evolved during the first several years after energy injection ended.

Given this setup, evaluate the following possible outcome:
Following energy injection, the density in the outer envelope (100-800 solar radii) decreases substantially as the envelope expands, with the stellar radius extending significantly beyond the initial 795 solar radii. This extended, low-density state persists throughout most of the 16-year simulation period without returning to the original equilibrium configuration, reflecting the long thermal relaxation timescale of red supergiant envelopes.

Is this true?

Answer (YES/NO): NO